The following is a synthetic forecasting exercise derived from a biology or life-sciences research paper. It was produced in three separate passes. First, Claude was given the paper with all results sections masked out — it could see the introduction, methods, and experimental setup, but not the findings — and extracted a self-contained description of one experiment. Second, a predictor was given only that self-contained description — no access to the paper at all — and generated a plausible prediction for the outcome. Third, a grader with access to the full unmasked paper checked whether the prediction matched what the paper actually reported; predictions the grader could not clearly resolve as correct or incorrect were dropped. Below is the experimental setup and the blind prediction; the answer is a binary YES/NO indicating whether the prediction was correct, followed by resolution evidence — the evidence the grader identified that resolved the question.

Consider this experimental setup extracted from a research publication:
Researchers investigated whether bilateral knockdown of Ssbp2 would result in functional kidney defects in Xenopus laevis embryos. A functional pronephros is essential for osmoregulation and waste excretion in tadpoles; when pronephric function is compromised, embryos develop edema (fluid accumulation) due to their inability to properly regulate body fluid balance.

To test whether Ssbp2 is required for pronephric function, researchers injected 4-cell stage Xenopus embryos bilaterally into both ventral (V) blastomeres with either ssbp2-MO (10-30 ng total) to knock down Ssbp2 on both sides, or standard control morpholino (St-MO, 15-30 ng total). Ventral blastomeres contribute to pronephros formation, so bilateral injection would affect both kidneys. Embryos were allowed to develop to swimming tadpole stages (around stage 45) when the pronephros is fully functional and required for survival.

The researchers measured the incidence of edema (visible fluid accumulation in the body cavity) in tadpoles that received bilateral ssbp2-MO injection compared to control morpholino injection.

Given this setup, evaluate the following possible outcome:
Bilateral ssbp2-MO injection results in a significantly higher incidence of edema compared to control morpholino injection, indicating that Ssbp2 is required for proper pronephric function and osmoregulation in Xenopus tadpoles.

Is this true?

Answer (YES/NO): YES